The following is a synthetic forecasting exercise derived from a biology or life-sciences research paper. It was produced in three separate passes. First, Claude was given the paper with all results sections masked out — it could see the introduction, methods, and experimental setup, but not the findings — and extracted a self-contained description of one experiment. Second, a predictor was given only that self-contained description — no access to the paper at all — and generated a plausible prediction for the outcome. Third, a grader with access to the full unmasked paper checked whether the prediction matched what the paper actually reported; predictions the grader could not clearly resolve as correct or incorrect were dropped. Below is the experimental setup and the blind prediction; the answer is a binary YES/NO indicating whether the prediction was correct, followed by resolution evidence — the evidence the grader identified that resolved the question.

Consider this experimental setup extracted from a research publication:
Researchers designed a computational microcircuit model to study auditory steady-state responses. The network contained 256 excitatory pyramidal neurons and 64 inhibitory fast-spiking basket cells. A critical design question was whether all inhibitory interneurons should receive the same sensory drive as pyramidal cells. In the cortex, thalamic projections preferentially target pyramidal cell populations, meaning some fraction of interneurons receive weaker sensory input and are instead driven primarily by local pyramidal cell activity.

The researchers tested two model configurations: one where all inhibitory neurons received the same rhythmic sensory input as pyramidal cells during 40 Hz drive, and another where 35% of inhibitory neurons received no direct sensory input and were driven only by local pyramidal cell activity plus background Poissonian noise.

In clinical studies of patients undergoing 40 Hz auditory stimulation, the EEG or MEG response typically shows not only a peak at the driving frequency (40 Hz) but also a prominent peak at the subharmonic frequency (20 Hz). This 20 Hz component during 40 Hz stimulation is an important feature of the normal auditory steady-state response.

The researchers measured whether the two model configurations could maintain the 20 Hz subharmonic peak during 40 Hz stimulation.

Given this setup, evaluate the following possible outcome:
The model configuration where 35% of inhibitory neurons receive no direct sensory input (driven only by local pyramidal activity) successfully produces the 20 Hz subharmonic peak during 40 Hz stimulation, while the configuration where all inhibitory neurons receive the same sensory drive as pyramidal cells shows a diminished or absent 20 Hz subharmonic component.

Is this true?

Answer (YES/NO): YES